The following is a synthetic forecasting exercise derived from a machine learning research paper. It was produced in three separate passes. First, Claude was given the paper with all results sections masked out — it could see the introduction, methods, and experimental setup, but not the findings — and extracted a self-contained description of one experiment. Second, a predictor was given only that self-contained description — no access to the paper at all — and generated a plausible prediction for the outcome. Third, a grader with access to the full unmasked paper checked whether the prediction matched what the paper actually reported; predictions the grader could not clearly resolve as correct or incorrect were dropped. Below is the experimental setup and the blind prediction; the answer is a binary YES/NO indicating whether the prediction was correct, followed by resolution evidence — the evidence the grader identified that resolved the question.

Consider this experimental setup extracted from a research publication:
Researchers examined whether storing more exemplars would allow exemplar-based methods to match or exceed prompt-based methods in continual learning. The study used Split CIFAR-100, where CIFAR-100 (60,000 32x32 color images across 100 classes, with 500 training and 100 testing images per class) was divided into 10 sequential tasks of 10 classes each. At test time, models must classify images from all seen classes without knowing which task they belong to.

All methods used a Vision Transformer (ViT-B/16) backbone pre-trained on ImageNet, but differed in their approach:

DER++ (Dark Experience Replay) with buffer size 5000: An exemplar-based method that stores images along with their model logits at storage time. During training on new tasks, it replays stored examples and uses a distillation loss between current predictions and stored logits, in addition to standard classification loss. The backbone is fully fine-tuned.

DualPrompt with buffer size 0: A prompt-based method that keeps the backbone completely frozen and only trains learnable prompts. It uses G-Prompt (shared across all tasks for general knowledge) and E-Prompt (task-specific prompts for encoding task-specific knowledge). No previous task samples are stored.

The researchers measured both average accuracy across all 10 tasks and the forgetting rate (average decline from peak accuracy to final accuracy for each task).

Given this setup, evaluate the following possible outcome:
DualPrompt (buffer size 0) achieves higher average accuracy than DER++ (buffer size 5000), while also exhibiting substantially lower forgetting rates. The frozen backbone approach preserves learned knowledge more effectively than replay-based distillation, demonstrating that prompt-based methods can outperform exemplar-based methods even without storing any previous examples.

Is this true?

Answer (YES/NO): YES